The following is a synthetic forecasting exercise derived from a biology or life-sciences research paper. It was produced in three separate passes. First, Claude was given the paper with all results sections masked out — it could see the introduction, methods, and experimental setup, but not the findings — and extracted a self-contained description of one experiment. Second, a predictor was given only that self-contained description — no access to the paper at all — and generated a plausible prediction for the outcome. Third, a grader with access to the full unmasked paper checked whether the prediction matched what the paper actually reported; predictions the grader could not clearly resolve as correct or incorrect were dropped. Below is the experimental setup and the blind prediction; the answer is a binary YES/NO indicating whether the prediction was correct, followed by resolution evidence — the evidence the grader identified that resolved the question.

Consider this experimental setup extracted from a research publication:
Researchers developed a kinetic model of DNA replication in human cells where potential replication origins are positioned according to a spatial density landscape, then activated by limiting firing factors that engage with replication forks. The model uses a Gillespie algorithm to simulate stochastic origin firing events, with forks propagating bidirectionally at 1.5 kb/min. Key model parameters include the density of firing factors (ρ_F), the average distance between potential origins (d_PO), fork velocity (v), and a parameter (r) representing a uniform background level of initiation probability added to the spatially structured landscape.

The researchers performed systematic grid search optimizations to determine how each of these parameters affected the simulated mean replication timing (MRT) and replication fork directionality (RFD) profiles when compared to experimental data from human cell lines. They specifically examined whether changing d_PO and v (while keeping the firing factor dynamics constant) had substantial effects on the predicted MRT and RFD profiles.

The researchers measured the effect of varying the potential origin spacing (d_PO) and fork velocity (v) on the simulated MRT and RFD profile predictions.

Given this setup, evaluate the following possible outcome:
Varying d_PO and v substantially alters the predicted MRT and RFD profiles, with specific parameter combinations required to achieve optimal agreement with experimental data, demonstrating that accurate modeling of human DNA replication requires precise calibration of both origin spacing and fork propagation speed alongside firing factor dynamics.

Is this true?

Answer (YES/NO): NO